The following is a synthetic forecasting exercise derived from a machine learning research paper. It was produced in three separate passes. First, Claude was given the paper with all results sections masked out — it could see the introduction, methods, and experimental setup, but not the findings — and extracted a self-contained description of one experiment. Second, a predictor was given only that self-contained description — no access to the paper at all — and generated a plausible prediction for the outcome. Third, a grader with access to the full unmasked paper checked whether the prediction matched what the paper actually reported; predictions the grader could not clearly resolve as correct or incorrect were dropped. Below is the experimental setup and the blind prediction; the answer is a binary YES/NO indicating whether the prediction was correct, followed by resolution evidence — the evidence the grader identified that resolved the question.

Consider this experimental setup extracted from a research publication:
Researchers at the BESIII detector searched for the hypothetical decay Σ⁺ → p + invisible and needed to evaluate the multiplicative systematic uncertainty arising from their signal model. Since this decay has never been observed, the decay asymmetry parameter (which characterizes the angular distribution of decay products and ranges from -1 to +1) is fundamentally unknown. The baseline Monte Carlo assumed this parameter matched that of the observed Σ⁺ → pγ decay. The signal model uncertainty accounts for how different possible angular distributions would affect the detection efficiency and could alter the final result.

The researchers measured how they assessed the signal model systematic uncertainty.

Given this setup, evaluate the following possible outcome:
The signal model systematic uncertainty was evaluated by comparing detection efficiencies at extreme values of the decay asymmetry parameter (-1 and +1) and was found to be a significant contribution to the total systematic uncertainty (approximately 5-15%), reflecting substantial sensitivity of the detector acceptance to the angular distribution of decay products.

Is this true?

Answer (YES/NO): NO